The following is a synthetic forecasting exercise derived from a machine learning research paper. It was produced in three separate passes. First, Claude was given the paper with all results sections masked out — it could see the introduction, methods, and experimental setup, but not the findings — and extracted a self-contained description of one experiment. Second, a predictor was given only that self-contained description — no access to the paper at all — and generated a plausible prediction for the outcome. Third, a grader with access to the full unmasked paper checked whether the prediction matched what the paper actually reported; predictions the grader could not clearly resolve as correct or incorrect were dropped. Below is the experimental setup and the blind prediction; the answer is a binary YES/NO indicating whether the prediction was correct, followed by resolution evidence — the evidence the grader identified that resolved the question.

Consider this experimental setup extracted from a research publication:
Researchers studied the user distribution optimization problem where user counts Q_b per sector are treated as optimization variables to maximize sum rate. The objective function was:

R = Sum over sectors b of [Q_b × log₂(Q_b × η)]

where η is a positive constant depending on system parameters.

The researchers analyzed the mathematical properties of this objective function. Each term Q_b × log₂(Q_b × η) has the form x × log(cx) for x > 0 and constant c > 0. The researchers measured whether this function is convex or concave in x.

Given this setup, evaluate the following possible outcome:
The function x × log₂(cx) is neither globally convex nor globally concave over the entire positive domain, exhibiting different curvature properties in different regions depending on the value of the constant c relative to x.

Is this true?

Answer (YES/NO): NO